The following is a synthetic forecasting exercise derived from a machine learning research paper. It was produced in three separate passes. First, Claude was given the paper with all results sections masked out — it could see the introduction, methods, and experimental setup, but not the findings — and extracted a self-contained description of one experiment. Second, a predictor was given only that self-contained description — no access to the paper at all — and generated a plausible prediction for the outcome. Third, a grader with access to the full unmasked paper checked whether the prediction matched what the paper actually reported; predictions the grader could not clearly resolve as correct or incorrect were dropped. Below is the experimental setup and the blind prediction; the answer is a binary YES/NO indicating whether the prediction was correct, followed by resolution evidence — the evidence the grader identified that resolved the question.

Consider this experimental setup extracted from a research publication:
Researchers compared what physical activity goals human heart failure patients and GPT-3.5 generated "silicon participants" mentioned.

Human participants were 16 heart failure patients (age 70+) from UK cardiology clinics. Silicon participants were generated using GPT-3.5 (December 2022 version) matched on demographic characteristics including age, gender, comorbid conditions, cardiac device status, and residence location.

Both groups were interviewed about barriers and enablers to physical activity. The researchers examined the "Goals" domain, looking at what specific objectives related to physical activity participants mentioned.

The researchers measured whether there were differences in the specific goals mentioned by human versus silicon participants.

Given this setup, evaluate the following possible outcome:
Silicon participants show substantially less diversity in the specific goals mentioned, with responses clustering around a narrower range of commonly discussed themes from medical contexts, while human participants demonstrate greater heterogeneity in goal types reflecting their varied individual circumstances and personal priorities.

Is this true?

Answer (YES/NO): NO